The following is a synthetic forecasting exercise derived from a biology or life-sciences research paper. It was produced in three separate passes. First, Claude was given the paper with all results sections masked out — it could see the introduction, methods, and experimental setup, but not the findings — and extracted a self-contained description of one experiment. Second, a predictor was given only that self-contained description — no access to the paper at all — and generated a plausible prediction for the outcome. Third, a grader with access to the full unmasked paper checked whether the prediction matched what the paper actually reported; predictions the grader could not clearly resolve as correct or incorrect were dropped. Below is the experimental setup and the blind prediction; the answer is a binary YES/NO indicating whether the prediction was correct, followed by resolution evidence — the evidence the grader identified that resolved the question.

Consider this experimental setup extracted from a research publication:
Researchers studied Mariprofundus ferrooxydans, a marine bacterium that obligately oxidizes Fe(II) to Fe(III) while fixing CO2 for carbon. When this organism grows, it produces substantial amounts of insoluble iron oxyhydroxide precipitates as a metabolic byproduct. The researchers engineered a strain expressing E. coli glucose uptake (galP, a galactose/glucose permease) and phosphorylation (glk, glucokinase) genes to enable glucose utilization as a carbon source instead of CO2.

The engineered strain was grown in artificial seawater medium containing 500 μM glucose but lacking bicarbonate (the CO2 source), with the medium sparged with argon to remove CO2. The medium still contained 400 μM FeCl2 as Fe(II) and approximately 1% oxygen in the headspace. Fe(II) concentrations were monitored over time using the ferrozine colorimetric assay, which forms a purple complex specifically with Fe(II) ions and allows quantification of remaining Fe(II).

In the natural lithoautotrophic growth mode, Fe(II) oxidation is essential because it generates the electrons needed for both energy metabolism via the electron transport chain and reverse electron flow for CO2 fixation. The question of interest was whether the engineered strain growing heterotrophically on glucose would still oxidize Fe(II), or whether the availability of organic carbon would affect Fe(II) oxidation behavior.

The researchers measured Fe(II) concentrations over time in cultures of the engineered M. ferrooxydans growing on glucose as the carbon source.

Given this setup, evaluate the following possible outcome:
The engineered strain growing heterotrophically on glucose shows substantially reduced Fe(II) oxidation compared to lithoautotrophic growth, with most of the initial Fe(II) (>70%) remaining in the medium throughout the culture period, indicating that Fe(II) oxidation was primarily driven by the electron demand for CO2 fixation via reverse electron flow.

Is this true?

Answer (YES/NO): NO